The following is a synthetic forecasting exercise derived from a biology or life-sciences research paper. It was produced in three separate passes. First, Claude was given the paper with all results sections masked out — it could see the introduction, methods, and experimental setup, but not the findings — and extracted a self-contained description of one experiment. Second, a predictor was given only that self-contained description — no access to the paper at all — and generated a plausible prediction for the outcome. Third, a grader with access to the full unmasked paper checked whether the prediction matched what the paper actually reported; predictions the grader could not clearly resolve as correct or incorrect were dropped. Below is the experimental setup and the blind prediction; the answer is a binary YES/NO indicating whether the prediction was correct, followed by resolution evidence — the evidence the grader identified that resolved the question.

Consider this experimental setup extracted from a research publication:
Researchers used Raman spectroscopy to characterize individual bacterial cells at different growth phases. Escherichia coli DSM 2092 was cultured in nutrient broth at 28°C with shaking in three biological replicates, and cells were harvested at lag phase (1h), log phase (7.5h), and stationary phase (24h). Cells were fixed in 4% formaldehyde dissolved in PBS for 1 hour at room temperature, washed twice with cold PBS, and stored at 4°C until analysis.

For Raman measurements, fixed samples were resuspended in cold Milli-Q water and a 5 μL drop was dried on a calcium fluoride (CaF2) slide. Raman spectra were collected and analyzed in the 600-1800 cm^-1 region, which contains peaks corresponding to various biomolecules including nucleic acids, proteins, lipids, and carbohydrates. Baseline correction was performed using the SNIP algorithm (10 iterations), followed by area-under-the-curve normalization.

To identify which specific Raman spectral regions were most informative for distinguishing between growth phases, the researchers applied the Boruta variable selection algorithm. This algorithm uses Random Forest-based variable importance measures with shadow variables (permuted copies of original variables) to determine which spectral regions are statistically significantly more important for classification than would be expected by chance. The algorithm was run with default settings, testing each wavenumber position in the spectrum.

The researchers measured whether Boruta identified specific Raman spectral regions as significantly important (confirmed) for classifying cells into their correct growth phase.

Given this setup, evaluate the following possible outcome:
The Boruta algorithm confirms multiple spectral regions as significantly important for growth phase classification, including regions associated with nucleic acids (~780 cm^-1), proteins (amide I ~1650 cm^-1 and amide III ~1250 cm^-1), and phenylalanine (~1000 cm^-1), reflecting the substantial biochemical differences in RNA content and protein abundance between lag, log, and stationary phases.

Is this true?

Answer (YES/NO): NO